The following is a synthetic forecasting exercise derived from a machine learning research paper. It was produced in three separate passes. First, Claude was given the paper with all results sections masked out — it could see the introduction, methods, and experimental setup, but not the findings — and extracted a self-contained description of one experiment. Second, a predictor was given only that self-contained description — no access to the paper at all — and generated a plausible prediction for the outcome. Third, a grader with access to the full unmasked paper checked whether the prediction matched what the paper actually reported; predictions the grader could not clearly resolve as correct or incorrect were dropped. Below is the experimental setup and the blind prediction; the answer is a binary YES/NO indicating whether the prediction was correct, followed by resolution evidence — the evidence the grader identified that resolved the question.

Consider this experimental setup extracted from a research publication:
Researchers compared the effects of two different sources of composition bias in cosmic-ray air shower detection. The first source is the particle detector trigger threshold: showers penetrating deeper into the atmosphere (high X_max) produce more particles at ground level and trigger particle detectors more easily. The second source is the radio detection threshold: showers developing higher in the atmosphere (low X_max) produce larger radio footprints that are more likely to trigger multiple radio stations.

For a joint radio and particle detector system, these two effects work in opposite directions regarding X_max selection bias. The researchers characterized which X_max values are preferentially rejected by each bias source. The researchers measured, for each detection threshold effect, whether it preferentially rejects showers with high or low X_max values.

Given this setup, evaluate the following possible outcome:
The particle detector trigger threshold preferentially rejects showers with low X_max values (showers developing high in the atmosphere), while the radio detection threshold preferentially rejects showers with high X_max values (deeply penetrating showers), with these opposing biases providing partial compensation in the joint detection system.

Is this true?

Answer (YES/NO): YES